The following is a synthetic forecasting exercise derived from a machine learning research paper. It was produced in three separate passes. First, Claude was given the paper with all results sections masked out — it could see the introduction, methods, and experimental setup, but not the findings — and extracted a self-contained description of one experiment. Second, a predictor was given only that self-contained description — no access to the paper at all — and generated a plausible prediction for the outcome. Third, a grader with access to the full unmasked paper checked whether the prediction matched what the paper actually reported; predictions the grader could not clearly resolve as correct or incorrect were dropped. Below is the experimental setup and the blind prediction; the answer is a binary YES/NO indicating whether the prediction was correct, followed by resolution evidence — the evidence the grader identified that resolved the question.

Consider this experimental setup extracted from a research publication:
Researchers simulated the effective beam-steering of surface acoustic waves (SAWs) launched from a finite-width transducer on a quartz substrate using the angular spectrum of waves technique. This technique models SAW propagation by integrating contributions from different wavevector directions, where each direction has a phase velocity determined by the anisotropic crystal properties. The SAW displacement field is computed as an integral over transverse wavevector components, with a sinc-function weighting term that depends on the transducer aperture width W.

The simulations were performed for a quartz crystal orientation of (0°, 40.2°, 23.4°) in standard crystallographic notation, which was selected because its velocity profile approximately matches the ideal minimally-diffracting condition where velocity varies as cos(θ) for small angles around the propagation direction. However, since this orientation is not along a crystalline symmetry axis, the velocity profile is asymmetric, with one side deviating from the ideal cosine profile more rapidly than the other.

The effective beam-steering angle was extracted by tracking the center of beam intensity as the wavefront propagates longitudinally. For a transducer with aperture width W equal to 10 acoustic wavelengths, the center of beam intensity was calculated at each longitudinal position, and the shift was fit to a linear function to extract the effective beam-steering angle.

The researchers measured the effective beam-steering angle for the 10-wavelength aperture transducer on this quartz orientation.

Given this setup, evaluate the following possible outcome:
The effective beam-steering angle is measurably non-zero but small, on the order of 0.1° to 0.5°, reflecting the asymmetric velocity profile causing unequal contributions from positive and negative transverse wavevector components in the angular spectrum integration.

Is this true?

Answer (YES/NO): NO